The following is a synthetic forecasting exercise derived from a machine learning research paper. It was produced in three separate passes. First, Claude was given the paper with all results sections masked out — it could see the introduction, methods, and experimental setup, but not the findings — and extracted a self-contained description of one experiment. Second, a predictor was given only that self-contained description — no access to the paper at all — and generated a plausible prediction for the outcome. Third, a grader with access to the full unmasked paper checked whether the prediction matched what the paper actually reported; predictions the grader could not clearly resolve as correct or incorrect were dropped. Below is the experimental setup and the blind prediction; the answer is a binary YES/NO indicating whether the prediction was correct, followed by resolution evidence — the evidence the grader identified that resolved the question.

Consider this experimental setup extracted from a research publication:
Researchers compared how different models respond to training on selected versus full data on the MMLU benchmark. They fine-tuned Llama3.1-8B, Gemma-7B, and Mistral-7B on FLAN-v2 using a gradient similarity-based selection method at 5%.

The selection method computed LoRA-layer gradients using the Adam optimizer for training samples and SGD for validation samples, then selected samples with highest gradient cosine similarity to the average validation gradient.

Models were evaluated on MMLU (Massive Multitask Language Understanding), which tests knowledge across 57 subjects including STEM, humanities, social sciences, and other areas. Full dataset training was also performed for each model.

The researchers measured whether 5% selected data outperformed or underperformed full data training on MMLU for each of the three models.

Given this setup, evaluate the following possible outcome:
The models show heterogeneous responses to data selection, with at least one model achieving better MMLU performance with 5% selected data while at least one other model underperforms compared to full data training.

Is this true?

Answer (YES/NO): YES